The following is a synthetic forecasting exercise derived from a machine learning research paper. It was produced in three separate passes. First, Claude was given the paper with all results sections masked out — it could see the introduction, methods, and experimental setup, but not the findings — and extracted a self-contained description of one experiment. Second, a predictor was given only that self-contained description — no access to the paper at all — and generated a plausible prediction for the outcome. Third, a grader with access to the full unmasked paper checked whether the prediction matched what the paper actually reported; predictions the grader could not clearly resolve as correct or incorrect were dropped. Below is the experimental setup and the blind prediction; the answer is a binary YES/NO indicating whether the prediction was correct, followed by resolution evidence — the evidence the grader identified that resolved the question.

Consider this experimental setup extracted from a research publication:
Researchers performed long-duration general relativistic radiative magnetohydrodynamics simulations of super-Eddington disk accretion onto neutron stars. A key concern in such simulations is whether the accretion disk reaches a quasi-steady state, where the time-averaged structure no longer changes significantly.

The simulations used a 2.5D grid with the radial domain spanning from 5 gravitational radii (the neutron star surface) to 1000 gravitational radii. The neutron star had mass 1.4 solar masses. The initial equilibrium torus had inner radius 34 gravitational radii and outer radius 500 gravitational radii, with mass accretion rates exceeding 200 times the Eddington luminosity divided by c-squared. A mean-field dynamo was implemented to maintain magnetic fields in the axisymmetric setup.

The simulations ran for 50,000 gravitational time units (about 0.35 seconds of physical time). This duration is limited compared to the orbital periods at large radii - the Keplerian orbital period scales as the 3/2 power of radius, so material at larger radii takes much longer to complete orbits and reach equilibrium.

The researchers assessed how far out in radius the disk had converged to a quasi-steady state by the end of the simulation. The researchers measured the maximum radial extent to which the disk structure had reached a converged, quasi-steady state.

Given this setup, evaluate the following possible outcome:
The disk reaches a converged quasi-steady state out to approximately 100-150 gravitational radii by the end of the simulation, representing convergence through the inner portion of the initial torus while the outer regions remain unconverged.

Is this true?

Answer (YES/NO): NO